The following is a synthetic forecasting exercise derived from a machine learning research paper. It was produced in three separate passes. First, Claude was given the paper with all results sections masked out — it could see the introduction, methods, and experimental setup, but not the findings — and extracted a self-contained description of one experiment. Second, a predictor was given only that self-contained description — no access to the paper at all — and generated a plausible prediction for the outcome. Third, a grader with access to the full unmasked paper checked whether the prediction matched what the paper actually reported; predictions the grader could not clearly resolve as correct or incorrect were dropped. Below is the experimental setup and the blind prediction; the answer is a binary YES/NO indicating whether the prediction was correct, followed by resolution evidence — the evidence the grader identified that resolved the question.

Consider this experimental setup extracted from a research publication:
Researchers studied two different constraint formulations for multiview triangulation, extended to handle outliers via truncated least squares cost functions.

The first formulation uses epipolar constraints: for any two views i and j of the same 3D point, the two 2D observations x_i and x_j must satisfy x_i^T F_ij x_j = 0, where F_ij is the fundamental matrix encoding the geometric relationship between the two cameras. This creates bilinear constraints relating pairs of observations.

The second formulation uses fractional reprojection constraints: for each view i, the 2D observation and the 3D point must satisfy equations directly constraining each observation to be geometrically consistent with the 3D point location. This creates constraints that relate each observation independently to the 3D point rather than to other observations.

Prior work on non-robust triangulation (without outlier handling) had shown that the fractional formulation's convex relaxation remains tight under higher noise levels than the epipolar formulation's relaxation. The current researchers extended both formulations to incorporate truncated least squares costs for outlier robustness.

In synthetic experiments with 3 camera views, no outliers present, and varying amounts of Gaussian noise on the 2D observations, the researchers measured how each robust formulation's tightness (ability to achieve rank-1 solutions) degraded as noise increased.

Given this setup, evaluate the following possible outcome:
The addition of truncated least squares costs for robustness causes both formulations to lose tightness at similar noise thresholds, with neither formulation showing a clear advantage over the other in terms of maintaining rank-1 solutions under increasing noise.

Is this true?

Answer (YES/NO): NO